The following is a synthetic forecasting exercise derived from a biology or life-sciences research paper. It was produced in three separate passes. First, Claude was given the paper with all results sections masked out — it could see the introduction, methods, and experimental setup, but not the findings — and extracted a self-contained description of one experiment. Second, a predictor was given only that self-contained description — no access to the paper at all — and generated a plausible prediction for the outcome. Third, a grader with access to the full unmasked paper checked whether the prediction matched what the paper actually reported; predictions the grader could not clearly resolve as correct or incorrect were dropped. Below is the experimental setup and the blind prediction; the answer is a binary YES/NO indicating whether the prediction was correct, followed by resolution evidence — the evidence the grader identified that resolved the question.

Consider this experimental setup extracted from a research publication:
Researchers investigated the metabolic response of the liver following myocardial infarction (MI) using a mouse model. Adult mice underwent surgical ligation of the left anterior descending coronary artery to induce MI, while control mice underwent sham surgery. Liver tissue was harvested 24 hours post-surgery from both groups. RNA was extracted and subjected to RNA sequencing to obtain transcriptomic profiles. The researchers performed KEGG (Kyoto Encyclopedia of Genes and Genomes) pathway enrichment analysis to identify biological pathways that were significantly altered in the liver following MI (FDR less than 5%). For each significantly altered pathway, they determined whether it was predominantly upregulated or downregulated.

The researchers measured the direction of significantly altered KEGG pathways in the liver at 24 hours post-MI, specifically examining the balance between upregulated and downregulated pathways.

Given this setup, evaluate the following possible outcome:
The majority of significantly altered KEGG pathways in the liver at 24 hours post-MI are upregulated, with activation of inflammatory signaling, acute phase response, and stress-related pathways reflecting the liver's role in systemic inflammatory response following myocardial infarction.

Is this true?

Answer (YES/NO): NO